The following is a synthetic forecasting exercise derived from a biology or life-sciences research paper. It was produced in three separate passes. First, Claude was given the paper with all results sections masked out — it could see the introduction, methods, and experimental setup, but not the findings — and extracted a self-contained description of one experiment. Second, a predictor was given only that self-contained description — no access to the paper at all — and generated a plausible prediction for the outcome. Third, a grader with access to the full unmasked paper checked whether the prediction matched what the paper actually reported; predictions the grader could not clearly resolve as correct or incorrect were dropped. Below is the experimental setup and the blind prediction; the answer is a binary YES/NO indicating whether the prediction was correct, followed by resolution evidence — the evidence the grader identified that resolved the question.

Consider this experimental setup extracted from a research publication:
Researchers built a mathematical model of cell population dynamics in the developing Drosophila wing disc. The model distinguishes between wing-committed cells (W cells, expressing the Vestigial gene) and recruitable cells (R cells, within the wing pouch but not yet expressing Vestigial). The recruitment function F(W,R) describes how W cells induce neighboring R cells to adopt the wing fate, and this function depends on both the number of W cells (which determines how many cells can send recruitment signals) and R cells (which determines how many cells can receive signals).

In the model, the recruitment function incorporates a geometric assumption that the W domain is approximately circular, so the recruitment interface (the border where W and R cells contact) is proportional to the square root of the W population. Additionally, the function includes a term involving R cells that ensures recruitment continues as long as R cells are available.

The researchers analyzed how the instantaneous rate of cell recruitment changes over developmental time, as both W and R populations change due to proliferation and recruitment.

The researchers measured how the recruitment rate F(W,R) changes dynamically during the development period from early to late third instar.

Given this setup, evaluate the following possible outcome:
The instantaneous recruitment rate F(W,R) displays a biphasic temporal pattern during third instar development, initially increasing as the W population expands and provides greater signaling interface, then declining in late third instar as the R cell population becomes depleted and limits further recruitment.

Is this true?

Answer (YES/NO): NO